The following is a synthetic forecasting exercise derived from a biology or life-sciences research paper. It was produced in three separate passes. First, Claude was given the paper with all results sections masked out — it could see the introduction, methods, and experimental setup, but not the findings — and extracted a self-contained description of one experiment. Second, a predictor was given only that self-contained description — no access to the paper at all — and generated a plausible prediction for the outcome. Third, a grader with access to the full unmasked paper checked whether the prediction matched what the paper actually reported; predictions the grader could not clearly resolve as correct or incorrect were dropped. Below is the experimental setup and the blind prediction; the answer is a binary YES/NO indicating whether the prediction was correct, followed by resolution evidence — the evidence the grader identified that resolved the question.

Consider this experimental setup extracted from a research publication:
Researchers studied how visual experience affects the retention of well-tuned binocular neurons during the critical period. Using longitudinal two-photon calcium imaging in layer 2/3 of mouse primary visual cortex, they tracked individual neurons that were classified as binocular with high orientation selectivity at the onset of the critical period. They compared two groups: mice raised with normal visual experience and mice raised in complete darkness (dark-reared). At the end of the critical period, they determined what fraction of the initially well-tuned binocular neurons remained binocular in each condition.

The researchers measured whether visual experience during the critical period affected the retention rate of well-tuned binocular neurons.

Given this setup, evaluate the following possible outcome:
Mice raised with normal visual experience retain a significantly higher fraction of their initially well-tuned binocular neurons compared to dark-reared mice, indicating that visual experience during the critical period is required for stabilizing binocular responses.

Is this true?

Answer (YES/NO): NO